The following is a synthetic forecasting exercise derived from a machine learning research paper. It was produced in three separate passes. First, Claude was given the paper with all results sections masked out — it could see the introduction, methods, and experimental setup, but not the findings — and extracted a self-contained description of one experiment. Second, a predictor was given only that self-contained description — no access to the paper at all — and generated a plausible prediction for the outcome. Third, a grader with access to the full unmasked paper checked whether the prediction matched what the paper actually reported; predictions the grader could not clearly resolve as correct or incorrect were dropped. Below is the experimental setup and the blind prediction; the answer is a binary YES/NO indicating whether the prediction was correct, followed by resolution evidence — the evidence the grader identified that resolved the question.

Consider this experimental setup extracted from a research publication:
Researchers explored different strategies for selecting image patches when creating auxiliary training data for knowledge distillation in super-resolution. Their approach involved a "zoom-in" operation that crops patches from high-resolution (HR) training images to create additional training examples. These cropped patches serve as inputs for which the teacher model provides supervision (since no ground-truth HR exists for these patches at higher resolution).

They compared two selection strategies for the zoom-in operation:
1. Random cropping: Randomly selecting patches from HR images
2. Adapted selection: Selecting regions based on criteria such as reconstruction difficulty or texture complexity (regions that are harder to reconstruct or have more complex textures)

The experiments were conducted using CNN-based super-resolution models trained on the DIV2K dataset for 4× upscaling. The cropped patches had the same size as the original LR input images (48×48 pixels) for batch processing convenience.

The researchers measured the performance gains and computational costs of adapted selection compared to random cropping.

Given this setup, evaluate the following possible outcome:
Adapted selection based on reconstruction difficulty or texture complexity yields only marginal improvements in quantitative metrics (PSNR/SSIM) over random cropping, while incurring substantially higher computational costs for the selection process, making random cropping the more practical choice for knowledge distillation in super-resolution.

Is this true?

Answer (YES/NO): YES